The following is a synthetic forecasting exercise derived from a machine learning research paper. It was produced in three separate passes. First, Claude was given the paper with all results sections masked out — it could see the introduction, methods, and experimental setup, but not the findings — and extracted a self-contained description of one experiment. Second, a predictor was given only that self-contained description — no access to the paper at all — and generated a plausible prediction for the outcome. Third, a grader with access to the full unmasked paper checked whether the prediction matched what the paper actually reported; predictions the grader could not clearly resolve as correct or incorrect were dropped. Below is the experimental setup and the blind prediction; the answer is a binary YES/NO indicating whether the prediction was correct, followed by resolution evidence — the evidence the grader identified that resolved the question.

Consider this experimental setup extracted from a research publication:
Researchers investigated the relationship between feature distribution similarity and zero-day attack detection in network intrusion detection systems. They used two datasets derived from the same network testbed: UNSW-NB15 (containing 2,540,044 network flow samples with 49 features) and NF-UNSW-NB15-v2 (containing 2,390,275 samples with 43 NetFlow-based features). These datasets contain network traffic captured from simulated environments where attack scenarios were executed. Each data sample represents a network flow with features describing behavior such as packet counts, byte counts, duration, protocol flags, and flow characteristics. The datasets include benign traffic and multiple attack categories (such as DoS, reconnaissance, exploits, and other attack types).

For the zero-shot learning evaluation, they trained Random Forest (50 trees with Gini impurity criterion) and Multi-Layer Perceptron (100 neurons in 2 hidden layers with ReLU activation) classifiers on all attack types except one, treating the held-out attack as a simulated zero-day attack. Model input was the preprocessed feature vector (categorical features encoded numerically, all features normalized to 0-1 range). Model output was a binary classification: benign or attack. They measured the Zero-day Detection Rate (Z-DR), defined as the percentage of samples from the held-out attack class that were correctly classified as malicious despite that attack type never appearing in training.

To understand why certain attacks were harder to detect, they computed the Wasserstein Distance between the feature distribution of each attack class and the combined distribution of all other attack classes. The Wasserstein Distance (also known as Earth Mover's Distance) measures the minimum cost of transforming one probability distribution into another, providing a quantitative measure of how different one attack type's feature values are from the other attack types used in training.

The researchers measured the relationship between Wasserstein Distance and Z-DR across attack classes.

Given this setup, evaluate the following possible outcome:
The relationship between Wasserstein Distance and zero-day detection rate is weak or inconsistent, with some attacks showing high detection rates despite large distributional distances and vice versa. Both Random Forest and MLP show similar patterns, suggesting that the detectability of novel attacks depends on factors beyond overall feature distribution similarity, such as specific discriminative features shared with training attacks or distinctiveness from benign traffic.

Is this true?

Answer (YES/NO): NO